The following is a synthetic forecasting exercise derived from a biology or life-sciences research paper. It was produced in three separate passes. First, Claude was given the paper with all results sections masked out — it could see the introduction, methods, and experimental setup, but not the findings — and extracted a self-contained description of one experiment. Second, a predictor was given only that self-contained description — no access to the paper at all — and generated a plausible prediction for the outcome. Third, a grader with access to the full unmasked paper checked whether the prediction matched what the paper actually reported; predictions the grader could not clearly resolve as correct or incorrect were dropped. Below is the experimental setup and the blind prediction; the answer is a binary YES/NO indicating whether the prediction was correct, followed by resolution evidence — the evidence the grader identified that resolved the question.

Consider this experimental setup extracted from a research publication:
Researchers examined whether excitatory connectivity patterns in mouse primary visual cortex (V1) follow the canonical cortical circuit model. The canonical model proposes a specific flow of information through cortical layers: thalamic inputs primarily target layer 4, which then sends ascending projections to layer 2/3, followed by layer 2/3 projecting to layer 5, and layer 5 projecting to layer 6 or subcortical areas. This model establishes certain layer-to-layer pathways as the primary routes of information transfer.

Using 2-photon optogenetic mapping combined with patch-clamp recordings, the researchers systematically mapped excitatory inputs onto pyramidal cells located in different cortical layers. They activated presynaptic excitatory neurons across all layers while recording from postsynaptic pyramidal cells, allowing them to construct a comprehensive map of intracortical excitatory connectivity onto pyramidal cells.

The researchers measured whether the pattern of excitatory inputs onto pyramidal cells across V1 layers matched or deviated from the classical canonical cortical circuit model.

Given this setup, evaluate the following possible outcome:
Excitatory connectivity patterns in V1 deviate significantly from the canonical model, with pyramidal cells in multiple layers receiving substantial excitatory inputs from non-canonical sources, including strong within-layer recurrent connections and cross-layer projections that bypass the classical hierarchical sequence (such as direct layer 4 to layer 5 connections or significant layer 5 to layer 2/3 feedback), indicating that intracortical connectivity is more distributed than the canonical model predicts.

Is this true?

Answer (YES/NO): NO